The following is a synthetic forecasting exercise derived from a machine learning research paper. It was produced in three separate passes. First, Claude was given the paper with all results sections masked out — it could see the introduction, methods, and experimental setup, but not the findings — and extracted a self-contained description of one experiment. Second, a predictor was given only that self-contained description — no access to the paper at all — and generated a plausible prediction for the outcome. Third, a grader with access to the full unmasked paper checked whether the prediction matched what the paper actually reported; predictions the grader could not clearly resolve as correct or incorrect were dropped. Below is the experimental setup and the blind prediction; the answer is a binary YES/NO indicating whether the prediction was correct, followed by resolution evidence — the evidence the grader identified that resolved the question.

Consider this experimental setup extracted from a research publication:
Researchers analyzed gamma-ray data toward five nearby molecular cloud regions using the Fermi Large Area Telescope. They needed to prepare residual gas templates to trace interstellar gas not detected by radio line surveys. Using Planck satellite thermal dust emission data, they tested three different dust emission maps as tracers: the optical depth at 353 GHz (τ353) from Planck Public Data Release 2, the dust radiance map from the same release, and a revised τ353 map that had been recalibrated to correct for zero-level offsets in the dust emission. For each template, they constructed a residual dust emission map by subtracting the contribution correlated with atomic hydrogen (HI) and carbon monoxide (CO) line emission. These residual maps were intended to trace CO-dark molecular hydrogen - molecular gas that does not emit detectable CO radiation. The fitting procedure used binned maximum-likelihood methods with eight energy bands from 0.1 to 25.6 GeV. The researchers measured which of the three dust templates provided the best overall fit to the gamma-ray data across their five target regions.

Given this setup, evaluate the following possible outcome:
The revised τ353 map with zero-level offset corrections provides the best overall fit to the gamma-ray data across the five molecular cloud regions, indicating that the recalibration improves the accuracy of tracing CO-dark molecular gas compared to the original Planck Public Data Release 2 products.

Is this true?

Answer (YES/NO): YES